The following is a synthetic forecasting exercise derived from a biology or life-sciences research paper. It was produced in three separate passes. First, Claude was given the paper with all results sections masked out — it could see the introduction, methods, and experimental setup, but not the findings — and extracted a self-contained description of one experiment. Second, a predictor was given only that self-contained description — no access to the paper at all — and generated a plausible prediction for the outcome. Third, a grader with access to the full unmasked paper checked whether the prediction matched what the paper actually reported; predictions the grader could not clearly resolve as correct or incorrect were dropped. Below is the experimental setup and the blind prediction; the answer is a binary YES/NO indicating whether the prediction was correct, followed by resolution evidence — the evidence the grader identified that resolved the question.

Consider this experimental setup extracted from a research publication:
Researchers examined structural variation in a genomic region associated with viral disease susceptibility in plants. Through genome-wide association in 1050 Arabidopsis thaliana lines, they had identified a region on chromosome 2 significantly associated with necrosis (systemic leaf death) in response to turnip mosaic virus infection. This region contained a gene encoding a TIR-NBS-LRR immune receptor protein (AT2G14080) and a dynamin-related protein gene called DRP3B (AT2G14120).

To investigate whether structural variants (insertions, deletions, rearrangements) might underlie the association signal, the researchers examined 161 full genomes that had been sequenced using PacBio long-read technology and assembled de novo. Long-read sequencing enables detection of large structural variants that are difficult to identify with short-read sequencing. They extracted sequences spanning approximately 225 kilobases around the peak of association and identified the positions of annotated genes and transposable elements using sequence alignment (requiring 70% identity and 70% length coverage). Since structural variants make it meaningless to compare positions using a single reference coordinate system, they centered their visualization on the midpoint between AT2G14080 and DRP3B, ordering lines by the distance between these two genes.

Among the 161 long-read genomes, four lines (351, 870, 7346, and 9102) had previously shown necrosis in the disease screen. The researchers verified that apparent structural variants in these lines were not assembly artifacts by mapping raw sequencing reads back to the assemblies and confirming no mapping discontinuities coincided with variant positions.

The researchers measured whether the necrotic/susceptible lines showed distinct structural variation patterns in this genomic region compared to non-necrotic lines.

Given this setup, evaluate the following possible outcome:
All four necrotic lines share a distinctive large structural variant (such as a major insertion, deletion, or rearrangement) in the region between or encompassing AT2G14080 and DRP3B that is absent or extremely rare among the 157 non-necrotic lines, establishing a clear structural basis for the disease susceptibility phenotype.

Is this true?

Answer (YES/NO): NO